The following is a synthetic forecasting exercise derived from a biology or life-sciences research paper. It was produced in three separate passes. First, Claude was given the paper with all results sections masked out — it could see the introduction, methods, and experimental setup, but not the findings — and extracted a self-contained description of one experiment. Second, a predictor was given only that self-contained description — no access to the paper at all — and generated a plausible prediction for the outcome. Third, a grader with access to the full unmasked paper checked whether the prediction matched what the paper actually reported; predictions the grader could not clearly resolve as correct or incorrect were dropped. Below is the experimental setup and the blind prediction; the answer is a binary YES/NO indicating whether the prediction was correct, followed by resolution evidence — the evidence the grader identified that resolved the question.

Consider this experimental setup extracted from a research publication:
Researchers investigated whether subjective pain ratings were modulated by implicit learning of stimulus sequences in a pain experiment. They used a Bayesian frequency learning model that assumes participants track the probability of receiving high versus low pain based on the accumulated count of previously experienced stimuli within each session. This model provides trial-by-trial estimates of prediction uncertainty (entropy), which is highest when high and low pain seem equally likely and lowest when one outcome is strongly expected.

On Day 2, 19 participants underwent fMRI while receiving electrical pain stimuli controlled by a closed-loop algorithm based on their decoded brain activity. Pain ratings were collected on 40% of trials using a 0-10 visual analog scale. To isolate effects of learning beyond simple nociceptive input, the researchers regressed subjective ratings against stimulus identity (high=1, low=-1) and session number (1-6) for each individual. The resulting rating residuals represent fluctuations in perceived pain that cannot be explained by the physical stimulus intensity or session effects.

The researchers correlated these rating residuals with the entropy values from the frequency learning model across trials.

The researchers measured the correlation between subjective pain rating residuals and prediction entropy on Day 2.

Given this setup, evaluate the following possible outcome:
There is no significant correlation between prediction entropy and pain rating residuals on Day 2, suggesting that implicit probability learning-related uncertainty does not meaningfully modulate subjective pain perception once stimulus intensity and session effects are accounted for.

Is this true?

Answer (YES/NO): NO